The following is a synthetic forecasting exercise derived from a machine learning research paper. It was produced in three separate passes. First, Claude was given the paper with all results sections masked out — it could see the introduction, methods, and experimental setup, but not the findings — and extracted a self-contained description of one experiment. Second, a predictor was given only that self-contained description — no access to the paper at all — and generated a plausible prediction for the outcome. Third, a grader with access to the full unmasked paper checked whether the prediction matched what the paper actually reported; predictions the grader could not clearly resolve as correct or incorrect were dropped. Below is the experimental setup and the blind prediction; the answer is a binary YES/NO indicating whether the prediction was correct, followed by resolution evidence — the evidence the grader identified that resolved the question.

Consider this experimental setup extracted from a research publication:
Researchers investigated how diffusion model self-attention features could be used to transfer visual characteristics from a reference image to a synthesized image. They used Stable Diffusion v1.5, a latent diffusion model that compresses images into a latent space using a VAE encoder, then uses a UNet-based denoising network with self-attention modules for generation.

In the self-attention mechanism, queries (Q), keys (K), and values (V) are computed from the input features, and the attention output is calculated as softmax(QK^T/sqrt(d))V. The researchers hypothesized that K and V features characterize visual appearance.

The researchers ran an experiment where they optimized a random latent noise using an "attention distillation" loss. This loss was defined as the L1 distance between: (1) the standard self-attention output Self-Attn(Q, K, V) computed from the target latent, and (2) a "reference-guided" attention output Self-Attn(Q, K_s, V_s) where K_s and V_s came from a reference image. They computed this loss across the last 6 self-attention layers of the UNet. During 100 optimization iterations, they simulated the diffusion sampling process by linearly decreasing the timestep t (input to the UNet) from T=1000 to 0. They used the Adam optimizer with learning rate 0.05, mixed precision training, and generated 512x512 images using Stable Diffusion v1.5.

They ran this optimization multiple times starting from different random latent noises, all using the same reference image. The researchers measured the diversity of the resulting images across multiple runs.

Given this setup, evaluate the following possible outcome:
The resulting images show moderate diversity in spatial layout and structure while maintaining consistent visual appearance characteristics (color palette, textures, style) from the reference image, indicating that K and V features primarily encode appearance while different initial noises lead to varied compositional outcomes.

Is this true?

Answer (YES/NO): YES